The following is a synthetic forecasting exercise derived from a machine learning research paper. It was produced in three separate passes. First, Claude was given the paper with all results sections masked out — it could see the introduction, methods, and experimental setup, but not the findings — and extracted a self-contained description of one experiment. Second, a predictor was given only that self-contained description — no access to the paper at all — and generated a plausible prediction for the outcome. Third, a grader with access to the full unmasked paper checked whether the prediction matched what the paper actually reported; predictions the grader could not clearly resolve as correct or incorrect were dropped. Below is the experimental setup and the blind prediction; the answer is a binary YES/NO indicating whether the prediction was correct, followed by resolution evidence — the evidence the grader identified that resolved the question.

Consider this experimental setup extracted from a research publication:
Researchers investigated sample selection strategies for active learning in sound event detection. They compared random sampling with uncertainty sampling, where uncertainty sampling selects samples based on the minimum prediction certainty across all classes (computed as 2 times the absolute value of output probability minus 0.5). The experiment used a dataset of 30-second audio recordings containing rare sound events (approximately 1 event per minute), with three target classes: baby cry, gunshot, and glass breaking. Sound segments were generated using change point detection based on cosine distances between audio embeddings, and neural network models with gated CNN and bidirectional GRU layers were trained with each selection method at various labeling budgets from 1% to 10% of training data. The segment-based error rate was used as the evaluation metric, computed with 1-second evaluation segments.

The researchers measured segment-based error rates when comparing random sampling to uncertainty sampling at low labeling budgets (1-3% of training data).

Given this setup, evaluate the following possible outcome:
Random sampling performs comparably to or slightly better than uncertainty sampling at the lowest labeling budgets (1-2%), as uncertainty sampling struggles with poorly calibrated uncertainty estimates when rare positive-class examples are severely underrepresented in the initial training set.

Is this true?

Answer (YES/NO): NO